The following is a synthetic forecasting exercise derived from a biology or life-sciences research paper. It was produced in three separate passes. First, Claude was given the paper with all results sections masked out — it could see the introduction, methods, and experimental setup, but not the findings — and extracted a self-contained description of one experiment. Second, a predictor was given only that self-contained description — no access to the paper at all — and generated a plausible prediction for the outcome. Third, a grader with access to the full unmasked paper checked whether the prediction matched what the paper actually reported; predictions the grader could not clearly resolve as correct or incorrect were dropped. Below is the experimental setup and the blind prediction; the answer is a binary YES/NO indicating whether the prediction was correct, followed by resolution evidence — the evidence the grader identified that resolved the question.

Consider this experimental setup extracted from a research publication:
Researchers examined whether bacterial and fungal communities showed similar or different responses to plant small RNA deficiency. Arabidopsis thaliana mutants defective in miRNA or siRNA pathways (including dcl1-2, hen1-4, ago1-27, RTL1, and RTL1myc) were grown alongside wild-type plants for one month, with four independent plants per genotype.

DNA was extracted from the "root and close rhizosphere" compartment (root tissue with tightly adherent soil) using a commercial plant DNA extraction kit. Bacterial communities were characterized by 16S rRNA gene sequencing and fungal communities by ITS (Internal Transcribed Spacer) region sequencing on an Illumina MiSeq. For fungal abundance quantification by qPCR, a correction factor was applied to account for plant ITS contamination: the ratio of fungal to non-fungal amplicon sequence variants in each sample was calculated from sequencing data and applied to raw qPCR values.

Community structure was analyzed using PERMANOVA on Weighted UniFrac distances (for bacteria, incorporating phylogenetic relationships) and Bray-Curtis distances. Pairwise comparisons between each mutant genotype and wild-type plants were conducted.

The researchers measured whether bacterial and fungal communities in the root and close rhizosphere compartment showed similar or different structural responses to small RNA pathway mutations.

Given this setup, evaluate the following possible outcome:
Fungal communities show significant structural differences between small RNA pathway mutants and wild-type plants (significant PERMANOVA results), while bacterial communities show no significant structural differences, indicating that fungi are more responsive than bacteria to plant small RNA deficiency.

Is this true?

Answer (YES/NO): NO